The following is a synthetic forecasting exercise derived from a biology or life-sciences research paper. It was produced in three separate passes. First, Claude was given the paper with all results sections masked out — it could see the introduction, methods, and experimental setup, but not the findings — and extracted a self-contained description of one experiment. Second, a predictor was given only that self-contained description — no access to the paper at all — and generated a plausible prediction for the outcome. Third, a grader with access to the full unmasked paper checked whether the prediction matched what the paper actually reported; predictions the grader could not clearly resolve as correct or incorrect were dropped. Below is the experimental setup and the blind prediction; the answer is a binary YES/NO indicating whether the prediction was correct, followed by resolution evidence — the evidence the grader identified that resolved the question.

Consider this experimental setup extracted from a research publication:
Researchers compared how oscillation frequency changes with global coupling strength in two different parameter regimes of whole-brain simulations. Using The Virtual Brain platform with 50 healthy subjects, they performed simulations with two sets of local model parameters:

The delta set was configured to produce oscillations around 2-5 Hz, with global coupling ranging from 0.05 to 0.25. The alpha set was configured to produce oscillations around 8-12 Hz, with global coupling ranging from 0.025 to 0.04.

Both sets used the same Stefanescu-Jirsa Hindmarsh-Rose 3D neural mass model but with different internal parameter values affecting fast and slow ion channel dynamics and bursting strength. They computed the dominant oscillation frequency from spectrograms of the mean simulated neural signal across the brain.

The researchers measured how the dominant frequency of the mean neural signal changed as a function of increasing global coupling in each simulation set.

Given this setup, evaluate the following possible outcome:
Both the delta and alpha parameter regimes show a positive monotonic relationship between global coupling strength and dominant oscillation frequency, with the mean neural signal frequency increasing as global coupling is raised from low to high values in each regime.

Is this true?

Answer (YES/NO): NO